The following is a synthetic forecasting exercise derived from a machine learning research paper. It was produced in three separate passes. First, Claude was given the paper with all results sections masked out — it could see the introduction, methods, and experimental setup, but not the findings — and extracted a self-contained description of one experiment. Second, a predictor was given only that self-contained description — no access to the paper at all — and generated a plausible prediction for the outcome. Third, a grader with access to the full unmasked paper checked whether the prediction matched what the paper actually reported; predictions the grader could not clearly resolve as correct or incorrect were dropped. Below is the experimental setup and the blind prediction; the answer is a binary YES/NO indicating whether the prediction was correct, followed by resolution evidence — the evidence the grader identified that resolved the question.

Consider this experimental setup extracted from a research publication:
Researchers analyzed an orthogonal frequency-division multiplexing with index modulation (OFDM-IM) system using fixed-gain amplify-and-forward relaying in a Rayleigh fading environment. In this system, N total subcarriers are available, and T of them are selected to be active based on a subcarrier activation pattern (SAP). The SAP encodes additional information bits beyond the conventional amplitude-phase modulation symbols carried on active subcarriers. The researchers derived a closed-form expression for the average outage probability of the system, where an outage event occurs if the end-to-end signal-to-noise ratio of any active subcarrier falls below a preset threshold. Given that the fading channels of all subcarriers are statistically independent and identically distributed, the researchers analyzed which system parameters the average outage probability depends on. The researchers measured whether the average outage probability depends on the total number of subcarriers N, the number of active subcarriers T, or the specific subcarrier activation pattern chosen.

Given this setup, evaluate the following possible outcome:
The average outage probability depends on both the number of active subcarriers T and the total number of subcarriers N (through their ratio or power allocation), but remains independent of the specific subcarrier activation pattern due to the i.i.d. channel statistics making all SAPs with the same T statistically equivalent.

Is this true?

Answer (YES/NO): NO